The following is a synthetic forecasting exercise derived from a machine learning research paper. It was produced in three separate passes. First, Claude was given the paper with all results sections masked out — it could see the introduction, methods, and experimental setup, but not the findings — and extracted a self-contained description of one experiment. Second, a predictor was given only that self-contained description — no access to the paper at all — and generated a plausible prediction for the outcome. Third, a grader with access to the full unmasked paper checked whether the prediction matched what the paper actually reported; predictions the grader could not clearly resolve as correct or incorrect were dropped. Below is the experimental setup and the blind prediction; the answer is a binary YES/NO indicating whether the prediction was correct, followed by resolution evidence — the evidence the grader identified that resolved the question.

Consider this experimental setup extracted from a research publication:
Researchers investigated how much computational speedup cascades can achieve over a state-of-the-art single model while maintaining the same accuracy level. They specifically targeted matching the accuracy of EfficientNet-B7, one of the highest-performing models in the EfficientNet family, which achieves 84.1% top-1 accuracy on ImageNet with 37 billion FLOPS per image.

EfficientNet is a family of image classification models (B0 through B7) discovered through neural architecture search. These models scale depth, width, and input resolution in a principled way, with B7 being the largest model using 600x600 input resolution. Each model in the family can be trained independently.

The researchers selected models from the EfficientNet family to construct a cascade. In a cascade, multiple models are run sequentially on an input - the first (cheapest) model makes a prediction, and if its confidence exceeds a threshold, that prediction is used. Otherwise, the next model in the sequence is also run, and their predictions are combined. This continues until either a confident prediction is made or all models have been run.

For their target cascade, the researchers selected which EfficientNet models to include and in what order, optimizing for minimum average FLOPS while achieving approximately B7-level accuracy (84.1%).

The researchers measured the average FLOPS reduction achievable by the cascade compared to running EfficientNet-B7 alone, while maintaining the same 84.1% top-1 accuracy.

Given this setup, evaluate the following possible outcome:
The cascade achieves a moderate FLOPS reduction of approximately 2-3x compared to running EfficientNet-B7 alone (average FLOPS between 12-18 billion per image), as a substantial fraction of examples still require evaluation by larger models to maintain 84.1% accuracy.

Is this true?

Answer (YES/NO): NO